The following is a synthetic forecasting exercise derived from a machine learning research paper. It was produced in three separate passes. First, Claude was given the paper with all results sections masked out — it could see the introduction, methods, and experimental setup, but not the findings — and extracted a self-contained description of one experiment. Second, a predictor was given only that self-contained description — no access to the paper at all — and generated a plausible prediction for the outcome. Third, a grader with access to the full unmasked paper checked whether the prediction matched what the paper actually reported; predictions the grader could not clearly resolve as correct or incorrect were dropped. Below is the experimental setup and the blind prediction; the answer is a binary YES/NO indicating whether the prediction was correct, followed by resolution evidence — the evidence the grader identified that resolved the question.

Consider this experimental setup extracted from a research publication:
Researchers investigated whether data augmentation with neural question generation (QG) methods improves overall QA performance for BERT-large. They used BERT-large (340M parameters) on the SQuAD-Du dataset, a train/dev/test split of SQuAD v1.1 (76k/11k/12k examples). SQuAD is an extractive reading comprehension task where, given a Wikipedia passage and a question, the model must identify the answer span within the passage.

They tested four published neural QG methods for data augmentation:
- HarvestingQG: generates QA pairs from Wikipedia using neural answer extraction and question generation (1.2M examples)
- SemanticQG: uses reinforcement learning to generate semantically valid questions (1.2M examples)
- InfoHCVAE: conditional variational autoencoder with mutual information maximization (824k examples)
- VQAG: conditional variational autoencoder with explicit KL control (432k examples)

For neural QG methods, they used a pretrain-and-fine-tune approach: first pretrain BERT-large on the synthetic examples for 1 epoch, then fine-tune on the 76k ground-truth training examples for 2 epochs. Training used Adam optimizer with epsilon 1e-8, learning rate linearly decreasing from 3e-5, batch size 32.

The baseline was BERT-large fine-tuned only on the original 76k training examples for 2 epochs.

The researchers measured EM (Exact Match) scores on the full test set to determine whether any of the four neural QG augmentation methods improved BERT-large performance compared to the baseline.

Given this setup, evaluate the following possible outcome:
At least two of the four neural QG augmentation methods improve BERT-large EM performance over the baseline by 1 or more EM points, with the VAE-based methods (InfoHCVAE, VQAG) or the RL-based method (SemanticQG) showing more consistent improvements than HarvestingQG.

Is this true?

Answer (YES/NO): NO